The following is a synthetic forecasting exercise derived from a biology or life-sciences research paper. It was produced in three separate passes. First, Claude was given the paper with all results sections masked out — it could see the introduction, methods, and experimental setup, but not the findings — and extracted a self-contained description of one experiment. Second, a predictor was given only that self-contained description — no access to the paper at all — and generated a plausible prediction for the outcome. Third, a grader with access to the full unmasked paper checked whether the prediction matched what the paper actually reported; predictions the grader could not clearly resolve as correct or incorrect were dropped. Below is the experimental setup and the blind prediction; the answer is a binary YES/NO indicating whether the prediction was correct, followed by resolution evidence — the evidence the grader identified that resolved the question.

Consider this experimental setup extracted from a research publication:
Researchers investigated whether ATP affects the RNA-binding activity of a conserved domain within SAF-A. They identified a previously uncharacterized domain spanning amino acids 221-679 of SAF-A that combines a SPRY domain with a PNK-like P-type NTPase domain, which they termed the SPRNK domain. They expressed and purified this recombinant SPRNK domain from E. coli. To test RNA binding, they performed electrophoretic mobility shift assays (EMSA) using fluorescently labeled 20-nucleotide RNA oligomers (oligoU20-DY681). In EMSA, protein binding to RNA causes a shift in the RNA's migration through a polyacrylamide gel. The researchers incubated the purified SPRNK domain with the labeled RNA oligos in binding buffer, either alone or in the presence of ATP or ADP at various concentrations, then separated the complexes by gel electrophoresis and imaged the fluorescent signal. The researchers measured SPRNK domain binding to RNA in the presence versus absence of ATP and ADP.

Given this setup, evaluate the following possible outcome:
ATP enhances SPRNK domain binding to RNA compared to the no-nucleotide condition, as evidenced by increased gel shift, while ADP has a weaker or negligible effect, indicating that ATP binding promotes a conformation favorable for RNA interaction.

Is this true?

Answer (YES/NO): YES